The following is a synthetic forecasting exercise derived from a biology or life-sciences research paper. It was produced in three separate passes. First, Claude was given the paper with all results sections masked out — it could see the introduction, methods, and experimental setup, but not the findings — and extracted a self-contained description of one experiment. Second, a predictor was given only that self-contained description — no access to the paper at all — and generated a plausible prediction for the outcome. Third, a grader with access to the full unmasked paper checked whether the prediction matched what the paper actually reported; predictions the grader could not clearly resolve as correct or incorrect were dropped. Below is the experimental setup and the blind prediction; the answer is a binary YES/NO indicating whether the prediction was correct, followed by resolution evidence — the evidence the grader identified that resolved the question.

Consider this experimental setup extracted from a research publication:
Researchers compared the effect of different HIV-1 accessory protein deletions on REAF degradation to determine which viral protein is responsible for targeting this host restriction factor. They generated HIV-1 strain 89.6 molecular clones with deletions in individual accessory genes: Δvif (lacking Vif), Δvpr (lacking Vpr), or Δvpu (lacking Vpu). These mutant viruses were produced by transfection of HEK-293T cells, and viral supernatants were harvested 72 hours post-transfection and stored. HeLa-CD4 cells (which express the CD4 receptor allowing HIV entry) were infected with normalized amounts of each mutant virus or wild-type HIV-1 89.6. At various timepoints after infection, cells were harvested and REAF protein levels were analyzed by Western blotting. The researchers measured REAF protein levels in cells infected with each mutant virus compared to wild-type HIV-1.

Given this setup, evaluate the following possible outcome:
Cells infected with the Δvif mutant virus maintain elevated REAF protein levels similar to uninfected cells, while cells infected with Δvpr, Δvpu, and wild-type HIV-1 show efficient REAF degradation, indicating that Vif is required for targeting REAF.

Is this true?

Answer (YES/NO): NO